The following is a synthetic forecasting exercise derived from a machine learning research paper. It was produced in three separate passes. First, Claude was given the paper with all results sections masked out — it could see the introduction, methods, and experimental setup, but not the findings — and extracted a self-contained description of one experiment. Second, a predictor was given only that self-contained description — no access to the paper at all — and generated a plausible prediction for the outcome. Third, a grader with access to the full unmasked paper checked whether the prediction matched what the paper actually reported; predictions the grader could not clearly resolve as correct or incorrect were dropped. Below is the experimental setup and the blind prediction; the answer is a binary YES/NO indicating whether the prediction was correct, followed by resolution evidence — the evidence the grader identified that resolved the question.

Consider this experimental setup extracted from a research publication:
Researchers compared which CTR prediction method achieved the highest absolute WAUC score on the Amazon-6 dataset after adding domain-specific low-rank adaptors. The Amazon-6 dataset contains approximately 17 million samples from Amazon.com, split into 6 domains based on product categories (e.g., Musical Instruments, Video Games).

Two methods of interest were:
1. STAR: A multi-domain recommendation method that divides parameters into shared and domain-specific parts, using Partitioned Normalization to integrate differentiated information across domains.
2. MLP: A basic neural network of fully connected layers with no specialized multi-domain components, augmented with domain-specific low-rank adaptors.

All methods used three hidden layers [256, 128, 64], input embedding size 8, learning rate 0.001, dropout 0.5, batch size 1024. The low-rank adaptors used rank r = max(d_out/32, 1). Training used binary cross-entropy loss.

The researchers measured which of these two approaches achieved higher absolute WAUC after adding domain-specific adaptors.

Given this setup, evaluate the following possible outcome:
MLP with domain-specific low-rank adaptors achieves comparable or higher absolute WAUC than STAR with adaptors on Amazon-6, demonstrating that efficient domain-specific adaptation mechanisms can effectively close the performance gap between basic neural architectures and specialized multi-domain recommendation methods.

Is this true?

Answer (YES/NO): YES